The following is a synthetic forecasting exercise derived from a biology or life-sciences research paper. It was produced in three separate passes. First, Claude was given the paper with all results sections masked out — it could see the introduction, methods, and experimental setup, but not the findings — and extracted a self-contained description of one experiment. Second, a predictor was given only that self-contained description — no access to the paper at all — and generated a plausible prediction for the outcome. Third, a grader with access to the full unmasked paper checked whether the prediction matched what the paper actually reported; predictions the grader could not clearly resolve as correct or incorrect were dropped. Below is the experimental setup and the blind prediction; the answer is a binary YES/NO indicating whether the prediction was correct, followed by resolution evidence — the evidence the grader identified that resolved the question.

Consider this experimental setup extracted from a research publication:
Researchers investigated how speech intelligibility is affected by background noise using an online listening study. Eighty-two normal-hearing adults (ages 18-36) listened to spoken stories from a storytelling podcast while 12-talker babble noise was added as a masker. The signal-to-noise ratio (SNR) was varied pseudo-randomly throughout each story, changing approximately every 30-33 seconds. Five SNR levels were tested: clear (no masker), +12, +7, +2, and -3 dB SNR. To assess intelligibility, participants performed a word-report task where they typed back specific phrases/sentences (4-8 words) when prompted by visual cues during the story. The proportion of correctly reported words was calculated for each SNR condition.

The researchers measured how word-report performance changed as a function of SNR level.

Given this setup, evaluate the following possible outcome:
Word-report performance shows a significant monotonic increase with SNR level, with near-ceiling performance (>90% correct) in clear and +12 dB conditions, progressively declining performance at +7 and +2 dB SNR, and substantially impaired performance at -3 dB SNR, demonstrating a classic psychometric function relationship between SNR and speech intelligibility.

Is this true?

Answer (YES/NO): NO